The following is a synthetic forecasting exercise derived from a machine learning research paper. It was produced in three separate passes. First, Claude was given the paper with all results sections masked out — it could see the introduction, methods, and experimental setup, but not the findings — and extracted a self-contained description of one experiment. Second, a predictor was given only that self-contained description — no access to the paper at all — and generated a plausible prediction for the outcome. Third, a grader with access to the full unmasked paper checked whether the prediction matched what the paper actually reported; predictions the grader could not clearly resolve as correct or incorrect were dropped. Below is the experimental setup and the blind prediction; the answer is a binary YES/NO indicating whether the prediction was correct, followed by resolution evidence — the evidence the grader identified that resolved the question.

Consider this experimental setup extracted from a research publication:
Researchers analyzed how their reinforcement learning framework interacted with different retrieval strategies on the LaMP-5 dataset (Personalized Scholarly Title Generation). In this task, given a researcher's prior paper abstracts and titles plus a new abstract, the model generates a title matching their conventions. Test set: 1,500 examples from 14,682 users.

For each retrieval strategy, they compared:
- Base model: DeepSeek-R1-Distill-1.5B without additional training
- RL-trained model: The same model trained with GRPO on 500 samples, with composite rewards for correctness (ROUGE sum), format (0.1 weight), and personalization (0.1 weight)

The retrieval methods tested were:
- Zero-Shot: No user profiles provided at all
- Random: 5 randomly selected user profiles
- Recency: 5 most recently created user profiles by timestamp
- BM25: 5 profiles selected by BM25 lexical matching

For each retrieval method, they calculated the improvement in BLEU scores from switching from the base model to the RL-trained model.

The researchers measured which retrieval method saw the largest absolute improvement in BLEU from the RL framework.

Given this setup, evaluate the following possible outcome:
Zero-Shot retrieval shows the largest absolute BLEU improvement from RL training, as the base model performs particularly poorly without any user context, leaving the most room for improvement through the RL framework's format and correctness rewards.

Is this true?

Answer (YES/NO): YES